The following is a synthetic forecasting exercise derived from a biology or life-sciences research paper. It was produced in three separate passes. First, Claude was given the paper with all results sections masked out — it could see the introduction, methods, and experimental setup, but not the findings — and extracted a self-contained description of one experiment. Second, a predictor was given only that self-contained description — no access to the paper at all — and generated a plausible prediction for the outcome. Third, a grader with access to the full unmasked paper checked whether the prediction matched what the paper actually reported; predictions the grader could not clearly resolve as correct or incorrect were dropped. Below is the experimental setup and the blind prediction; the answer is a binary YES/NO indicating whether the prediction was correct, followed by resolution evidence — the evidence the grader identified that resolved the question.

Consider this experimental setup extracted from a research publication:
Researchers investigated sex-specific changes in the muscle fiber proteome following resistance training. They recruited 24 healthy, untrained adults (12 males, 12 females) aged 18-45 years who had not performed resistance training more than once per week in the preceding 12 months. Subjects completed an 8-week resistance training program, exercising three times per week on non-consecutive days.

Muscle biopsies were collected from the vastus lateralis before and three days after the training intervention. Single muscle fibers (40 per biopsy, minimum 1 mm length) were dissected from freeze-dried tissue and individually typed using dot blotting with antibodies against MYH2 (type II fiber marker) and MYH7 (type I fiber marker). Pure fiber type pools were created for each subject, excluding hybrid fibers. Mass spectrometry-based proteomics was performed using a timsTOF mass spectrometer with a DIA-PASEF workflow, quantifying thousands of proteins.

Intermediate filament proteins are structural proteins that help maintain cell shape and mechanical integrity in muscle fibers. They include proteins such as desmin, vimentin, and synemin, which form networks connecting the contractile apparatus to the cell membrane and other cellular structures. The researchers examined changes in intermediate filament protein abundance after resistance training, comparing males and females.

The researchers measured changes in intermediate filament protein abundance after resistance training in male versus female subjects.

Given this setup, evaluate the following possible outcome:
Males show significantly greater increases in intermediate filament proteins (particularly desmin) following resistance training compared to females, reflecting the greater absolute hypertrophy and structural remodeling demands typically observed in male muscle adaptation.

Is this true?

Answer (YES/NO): NO